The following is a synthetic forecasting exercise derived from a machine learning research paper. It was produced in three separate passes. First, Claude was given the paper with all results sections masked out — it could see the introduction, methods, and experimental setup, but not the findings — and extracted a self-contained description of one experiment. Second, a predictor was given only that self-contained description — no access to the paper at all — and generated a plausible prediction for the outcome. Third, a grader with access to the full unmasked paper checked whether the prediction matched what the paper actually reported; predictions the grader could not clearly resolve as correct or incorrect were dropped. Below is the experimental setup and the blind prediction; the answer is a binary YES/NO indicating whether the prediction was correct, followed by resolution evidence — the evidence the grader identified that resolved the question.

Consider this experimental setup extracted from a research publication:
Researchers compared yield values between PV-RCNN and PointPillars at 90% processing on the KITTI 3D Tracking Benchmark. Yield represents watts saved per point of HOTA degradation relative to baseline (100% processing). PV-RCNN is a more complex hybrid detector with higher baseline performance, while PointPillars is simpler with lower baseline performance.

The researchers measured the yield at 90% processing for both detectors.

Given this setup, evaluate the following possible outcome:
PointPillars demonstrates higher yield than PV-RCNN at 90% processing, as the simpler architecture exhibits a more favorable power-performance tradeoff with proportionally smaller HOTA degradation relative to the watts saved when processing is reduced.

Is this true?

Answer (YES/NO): NO